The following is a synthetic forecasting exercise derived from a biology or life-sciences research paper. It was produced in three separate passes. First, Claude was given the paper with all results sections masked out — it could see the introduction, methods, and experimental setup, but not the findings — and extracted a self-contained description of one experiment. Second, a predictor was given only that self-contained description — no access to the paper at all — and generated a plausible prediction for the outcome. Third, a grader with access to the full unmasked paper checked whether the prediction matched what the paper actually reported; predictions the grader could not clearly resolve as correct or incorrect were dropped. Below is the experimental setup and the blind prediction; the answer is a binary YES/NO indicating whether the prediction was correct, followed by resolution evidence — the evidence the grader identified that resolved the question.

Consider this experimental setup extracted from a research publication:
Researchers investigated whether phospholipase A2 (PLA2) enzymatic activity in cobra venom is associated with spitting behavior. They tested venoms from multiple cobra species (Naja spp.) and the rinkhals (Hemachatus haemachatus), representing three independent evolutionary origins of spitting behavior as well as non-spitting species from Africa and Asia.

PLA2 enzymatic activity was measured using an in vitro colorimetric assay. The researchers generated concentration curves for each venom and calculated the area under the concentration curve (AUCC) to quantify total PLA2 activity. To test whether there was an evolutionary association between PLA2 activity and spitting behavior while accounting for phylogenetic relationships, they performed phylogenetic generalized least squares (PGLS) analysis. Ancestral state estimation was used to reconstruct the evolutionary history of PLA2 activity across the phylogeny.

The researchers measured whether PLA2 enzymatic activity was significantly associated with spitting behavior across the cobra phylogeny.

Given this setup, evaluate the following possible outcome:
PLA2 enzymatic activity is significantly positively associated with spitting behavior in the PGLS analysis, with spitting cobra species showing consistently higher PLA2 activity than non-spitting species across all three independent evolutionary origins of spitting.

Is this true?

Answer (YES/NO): YES